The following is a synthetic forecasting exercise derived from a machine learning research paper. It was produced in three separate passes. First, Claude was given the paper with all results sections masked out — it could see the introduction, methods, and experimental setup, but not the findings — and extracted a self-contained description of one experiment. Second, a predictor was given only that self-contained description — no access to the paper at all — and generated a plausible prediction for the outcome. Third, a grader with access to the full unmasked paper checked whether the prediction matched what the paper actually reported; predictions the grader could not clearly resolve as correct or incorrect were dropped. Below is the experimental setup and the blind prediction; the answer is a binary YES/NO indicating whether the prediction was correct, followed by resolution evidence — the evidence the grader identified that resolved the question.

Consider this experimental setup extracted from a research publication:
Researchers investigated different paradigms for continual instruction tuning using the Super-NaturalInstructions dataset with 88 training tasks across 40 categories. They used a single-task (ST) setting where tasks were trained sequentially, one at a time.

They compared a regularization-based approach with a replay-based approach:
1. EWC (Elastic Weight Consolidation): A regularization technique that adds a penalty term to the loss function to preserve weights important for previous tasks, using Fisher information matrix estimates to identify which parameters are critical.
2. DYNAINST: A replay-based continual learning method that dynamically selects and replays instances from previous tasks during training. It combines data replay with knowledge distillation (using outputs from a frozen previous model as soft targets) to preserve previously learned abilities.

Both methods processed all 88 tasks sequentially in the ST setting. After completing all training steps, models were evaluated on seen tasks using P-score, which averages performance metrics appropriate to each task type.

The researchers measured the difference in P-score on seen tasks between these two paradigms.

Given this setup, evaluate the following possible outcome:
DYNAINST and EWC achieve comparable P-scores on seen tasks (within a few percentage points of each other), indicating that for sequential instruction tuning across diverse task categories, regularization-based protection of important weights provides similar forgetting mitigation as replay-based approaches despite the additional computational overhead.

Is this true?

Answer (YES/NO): NO